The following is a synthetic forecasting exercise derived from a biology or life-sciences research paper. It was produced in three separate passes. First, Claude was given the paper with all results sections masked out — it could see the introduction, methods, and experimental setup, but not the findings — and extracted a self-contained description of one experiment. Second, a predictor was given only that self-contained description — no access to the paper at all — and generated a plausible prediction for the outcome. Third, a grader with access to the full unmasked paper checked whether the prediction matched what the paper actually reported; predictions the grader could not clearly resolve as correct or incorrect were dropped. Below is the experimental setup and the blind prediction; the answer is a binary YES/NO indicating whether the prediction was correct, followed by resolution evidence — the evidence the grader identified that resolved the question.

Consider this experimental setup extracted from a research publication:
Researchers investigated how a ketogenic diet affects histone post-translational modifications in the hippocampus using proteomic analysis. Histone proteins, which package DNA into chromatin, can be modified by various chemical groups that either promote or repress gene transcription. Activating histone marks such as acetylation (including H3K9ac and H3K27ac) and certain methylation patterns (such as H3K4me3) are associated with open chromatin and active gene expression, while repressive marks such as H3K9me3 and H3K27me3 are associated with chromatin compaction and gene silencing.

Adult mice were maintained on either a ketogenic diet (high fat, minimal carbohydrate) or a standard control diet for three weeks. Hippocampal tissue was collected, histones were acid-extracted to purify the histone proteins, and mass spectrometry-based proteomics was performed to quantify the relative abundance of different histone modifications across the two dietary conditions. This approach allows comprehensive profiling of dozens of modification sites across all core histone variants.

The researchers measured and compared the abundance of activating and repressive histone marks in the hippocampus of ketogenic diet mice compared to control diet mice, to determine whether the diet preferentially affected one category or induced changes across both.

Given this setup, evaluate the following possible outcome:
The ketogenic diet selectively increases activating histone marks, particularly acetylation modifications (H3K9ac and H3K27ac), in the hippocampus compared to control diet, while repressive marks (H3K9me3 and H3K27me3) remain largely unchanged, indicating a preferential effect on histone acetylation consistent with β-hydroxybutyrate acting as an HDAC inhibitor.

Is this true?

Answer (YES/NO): NO